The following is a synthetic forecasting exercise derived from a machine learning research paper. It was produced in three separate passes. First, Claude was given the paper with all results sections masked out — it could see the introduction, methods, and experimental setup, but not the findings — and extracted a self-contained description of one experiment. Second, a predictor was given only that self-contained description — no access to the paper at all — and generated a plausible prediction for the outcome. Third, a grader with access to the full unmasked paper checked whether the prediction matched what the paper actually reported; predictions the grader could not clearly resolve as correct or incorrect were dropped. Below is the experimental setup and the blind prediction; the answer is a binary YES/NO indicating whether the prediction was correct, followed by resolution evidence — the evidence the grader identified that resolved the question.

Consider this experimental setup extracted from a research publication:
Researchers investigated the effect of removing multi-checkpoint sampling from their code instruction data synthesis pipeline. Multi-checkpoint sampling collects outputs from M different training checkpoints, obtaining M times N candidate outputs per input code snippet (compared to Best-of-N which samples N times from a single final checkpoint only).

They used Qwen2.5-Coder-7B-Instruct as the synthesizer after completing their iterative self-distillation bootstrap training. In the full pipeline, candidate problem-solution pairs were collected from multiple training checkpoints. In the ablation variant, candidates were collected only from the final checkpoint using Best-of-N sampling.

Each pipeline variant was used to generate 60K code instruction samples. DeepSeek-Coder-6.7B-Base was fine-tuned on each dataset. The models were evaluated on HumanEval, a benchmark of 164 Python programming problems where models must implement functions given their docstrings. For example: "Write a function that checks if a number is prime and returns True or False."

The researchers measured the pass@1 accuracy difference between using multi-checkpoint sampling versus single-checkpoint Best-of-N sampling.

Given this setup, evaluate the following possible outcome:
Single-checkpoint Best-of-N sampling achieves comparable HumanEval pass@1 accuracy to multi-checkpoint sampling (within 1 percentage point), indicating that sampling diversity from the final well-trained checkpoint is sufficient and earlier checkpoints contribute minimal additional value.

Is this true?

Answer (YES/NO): NO